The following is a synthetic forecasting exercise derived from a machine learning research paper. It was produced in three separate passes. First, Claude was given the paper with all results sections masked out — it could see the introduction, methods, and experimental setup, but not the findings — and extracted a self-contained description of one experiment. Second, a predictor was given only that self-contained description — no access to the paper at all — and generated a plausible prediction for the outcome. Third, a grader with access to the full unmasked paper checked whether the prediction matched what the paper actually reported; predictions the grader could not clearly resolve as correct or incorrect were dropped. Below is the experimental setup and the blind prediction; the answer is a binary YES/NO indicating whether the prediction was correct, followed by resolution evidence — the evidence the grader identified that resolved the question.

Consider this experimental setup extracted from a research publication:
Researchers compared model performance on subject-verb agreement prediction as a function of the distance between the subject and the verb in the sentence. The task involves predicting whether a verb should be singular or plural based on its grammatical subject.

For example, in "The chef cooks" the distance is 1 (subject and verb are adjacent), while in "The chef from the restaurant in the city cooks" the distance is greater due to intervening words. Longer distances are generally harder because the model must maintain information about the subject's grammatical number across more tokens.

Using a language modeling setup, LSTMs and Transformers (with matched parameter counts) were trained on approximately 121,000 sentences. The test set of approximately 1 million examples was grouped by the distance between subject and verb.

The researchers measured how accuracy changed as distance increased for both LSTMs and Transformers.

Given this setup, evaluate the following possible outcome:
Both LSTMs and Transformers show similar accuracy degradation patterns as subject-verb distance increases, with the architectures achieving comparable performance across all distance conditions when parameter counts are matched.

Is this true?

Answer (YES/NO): NO